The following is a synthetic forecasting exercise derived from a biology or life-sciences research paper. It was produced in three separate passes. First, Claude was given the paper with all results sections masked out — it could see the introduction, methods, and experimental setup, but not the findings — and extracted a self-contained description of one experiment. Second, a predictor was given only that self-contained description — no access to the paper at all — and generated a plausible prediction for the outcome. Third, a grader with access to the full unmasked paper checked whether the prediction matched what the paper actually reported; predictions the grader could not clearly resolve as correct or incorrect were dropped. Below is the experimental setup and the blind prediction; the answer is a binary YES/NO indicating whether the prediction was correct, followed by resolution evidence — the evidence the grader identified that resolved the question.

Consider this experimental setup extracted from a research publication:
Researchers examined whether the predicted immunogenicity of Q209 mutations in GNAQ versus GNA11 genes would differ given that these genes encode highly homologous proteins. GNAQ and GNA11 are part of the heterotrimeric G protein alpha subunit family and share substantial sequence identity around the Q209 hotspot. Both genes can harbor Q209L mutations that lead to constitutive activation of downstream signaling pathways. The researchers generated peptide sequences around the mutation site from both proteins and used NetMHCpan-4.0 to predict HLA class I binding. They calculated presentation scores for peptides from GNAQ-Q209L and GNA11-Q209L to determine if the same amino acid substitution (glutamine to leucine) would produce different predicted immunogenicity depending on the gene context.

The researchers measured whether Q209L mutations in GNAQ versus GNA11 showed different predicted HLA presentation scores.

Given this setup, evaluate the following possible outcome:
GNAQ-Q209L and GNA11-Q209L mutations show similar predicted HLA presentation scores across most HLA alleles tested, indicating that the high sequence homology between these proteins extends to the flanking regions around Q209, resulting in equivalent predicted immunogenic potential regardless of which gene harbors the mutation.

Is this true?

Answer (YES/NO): YES